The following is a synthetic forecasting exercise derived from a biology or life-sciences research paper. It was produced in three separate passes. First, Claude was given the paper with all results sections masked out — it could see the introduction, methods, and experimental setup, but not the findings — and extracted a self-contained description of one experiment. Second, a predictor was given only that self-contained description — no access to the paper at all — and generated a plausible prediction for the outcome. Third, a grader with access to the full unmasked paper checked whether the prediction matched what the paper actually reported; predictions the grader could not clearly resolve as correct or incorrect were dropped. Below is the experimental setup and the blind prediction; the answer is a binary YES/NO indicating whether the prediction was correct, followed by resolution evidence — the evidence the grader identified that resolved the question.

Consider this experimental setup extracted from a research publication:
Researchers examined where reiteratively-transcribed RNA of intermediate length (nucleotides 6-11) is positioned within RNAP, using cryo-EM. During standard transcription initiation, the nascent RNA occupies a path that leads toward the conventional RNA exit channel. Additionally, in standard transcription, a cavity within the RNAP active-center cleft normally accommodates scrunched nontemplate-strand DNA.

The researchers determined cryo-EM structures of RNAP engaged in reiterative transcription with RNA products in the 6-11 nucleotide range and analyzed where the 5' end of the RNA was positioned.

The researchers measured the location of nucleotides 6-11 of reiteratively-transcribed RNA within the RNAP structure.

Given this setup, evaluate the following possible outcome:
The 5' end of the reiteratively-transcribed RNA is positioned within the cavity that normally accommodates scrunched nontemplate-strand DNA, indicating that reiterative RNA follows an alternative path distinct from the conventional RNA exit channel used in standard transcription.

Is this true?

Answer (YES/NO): YES